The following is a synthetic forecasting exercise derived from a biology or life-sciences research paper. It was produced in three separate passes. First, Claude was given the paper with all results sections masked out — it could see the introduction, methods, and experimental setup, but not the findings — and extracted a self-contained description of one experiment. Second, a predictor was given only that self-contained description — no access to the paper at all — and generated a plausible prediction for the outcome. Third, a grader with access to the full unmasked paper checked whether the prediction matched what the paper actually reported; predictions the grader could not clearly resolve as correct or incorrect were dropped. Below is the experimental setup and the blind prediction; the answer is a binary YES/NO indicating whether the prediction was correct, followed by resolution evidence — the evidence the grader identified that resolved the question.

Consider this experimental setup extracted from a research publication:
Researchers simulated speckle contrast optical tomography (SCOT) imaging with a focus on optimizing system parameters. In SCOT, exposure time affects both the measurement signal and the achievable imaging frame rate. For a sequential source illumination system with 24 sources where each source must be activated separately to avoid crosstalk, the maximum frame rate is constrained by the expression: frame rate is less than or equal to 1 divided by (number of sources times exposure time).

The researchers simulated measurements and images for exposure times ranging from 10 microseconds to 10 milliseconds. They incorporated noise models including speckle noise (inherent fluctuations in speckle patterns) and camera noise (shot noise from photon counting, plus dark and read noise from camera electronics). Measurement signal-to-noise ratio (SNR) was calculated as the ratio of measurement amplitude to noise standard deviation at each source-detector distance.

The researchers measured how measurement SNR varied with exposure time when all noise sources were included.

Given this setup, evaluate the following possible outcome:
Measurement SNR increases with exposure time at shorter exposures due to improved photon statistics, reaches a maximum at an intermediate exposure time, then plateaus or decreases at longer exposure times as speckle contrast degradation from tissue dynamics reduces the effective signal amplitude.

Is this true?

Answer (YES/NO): NO